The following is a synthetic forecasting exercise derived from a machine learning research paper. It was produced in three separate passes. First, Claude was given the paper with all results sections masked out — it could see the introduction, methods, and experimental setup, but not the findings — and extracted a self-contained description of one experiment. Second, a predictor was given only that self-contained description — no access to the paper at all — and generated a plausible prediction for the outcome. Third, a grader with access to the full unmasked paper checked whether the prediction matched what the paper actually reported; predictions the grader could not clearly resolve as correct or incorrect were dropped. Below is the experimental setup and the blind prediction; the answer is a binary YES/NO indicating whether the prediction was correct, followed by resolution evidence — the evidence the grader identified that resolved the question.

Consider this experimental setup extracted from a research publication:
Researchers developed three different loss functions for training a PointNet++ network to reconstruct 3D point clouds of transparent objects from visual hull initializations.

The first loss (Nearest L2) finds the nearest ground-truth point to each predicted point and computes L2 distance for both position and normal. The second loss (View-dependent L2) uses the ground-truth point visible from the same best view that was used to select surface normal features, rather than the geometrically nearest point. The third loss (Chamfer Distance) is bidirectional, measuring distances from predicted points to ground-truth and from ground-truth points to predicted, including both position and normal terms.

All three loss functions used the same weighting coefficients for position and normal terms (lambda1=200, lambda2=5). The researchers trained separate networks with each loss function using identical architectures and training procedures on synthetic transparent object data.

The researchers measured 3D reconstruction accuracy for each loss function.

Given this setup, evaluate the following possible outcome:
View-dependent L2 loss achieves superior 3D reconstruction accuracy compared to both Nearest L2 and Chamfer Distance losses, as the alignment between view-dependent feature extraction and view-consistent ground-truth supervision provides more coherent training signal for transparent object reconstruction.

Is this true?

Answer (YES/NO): NO